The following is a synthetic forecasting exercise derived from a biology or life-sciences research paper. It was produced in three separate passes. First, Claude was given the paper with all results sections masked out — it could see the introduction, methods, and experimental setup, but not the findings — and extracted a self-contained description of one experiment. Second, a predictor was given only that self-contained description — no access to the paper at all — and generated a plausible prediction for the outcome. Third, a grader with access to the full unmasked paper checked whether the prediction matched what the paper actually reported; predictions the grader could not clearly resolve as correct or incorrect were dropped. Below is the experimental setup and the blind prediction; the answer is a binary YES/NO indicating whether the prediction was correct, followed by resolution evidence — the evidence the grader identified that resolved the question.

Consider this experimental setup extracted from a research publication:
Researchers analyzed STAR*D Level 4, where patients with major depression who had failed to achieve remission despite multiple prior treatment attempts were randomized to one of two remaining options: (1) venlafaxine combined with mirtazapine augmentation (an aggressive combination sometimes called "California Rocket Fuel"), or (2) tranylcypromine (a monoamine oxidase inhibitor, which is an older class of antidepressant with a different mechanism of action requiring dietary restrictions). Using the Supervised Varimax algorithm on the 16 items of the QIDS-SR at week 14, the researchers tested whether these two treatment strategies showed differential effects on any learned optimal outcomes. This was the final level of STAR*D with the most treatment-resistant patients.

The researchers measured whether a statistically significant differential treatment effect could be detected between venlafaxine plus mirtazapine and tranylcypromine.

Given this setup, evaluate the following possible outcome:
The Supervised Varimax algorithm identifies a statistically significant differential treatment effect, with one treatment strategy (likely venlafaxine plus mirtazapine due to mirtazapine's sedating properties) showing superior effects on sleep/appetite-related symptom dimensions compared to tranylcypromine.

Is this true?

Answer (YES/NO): YES